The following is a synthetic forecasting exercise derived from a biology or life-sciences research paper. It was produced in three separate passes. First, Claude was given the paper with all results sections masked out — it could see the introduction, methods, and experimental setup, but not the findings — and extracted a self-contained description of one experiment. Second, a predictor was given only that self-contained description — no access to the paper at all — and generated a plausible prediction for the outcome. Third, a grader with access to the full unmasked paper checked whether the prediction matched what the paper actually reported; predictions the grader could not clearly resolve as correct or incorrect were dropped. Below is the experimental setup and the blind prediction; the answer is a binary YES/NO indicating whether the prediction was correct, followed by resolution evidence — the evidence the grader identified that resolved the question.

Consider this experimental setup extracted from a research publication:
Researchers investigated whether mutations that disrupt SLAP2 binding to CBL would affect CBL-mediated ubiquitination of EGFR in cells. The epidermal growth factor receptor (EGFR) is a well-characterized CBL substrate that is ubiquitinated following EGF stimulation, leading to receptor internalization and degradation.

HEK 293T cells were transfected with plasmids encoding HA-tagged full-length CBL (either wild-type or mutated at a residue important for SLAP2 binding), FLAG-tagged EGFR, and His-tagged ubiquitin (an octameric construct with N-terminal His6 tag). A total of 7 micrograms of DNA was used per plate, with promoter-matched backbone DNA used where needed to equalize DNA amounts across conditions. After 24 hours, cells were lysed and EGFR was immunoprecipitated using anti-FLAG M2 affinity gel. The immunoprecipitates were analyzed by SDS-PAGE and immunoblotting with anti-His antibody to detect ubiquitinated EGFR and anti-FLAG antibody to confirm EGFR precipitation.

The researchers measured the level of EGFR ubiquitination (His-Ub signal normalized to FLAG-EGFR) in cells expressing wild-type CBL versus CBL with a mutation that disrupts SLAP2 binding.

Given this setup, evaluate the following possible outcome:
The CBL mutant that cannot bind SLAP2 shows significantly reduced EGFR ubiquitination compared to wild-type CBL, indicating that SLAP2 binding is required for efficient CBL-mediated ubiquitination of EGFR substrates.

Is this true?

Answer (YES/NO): NO